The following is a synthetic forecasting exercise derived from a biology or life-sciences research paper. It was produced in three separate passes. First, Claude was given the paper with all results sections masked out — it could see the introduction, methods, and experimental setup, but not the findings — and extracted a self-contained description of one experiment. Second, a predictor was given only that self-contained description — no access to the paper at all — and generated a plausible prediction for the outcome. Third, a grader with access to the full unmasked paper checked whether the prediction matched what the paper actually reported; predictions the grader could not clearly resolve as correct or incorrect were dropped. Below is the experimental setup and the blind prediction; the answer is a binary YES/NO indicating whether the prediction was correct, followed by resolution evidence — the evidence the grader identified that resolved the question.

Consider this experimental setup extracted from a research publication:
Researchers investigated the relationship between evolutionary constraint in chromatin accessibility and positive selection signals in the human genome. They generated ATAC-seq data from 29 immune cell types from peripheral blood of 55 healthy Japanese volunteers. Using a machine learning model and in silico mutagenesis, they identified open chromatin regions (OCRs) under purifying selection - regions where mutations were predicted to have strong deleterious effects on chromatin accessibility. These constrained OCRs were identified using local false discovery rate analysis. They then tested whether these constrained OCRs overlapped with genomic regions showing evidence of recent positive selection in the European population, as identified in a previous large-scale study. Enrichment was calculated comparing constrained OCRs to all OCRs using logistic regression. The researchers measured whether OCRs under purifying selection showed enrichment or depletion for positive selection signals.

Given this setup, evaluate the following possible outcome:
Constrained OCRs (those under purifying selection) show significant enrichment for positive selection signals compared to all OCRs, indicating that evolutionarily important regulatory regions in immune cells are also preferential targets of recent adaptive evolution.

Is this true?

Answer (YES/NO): YES